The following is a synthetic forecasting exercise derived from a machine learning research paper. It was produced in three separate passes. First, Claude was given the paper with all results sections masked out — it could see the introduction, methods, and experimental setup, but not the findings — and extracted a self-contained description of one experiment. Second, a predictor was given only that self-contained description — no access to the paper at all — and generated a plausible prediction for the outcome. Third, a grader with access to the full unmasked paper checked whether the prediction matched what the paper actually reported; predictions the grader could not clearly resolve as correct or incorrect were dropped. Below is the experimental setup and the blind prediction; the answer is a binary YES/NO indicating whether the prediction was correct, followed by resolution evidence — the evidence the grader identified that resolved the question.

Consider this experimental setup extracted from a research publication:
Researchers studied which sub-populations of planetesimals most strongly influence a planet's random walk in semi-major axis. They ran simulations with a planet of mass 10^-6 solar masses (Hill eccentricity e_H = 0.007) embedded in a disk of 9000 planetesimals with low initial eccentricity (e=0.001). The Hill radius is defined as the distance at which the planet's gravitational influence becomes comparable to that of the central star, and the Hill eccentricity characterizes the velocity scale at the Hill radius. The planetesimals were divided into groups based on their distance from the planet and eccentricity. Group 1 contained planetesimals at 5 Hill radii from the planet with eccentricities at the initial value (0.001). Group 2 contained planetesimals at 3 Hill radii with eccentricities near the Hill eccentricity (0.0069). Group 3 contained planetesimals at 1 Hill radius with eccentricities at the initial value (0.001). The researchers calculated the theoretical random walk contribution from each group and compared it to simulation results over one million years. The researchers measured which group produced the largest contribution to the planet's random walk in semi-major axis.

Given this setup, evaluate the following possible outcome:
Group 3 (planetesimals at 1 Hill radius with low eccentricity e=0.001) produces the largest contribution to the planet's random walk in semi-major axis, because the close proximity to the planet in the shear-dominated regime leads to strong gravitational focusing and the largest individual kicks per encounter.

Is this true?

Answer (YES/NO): YES